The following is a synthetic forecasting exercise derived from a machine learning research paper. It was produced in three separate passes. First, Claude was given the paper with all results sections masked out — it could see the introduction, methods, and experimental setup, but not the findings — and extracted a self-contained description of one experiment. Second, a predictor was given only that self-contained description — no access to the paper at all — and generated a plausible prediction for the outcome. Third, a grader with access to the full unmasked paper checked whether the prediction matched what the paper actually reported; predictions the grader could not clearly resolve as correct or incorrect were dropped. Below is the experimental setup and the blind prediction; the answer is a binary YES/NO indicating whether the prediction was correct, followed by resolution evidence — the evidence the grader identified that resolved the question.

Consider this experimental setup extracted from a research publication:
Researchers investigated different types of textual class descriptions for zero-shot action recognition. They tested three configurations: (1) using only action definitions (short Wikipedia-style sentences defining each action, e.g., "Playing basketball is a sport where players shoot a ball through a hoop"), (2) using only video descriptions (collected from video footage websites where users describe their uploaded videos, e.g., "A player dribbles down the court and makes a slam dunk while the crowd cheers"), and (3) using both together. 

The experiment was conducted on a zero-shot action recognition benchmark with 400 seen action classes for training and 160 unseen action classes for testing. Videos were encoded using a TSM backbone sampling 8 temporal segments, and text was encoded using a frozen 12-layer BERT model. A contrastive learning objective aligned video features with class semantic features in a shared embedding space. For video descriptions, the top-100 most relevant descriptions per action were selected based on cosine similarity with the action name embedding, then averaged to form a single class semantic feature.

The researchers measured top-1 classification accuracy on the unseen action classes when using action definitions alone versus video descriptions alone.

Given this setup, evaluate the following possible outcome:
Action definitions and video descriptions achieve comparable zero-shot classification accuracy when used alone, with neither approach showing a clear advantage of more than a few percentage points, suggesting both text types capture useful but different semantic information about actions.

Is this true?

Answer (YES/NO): YES